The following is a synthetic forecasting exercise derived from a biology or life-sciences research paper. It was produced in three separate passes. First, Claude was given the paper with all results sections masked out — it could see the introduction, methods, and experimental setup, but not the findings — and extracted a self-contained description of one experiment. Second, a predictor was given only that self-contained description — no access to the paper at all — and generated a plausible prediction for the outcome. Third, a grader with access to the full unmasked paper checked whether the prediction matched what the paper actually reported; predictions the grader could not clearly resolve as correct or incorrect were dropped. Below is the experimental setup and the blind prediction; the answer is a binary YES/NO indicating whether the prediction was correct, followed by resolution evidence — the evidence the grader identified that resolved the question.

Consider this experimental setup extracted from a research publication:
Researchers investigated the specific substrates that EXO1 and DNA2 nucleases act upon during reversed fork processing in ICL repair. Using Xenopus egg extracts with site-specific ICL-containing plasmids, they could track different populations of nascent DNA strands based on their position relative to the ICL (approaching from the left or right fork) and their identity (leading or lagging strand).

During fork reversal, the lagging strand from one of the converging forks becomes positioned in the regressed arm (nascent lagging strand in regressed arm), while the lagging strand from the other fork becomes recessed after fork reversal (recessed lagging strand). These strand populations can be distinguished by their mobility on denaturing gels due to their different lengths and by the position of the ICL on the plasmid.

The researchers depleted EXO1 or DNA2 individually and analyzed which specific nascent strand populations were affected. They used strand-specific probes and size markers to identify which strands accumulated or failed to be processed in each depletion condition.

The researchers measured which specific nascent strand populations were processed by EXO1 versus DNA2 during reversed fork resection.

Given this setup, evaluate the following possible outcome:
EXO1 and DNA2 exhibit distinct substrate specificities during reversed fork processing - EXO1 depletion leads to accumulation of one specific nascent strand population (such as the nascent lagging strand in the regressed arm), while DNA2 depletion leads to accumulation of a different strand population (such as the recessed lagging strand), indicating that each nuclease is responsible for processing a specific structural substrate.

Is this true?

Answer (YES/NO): YES